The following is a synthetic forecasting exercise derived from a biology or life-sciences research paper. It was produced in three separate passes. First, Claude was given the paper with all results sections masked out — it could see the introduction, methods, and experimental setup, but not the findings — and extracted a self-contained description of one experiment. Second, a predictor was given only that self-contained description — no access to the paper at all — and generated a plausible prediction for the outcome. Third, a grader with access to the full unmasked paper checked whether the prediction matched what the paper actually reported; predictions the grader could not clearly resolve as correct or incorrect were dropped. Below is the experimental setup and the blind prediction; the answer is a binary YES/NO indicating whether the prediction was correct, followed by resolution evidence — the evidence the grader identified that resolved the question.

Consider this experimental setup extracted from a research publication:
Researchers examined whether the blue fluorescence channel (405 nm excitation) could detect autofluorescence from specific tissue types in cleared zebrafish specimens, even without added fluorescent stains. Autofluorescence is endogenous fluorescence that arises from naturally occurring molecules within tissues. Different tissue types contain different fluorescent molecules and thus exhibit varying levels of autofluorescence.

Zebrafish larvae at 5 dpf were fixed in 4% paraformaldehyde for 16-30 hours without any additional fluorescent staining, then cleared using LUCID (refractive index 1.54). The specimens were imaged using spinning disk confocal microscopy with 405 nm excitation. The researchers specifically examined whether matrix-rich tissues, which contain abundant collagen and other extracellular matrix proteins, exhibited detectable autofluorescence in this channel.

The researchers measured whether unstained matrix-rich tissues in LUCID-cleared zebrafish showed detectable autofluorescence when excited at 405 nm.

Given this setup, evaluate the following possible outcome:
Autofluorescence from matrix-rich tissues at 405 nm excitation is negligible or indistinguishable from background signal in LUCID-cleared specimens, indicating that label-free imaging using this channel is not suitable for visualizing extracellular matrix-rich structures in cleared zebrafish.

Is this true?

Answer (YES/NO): NO